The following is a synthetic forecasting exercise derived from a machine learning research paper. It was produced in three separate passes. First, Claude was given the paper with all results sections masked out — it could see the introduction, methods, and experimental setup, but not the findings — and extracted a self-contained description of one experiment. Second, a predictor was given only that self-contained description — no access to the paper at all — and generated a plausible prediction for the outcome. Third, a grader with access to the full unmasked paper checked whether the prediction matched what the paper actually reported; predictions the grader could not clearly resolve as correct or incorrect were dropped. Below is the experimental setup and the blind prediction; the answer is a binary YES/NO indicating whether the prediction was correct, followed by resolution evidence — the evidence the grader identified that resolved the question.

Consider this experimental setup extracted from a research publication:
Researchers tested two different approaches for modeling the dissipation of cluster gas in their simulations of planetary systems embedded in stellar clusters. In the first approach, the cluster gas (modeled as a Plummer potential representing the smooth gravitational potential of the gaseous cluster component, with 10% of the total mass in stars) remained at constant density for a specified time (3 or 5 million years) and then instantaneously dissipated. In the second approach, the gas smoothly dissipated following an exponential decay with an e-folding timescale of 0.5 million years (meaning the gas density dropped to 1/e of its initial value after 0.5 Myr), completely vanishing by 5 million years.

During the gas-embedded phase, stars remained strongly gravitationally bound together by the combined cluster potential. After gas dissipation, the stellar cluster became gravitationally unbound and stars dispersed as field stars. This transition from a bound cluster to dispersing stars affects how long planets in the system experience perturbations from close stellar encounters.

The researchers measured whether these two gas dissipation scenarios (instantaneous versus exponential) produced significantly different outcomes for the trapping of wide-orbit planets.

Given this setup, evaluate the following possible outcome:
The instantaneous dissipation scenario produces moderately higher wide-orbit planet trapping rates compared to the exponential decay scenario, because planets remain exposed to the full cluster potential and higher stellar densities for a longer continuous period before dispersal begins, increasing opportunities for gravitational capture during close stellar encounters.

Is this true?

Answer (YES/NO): NO